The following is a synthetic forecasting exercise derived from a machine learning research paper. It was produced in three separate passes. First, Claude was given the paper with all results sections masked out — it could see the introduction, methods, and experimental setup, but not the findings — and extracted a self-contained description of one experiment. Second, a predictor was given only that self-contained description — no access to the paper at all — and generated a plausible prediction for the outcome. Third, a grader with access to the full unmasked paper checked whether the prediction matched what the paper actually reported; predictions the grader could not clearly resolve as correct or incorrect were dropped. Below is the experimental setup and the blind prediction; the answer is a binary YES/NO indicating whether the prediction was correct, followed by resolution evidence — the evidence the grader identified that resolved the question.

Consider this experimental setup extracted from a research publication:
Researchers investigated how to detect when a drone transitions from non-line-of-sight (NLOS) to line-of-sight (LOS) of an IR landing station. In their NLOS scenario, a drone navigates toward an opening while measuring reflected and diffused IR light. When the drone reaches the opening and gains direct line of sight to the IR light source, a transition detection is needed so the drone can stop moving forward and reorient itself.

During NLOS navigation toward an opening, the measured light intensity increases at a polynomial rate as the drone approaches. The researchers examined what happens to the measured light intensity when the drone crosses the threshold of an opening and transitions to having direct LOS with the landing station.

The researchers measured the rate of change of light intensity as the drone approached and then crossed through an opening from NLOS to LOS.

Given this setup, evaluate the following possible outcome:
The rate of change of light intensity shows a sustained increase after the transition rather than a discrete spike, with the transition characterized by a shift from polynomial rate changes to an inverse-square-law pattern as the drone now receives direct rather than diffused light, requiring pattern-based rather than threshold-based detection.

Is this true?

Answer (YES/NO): NO